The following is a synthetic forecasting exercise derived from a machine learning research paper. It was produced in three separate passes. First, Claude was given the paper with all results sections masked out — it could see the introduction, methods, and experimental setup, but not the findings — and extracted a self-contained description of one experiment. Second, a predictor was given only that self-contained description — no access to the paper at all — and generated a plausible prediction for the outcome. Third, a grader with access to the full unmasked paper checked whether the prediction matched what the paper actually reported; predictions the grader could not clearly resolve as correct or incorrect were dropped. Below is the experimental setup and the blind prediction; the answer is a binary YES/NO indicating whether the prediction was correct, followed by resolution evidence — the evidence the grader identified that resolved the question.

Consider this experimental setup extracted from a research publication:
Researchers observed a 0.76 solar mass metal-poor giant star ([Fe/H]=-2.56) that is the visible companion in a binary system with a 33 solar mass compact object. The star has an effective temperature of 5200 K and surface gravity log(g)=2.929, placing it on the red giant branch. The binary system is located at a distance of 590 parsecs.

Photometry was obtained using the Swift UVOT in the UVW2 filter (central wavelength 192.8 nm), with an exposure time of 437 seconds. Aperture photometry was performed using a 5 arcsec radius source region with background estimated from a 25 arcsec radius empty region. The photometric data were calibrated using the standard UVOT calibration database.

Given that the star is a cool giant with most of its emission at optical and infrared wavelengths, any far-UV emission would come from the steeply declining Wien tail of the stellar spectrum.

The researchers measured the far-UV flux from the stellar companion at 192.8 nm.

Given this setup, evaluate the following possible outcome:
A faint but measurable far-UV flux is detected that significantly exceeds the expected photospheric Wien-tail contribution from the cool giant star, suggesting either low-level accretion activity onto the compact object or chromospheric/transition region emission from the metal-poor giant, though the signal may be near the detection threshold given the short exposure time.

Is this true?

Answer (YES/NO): NO